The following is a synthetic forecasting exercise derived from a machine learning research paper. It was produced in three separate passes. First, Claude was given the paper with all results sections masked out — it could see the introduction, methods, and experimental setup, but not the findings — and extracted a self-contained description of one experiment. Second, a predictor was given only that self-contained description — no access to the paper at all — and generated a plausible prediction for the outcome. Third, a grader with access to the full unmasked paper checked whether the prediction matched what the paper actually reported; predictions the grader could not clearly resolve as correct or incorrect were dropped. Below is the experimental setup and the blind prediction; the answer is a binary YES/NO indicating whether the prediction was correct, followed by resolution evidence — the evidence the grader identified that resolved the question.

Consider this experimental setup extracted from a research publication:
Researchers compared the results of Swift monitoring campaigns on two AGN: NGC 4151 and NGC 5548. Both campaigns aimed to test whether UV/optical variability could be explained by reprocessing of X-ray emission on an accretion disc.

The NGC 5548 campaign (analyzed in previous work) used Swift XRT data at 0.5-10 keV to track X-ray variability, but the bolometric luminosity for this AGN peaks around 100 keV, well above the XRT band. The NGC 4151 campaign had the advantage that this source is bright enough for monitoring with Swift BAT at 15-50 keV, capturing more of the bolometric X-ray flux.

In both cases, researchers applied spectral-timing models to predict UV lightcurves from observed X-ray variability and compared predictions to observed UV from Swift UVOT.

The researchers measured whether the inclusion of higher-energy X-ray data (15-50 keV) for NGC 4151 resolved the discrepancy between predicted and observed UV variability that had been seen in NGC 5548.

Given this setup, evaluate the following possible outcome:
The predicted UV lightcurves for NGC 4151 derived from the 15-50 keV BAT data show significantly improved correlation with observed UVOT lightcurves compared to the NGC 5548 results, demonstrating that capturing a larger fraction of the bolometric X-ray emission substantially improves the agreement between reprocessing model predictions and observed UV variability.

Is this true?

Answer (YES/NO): NO